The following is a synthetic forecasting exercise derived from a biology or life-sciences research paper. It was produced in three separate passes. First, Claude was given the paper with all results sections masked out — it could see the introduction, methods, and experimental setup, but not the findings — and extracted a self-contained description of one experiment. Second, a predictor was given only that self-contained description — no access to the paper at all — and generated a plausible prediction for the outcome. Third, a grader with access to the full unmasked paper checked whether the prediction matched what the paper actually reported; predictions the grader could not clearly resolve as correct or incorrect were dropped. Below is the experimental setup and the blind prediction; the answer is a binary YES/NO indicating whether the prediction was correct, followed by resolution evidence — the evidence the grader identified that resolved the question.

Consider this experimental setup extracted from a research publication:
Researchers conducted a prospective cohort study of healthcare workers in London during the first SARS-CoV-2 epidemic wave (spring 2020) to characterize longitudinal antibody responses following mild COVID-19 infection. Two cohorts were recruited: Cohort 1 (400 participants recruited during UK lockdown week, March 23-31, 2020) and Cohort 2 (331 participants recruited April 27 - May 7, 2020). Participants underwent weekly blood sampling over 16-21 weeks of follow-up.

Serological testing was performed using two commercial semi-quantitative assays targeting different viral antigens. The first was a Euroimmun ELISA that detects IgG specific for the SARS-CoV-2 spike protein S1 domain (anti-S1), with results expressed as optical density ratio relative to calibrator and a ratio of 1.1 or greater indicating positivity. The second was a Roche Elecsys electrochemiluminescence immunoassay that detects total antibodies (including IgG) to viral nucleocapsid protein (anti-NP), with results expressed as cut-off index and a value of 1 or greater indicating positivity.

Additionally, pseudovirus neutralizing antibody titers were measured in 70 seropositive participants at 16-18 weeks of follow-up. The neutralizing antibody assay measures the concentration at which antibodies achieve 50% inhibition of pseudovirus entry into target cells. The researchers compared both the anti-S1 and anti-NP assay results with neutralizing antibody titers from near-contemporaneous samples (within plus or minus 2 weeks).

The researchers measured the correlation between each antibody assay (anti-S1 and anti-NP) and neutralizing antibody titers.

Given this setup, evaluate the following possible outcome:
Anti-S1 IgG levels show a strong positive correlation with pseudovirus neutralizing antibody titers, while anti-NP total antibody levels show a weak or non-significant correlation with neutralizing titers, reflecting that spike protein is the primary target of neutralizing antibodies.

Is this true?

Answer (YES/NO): YES